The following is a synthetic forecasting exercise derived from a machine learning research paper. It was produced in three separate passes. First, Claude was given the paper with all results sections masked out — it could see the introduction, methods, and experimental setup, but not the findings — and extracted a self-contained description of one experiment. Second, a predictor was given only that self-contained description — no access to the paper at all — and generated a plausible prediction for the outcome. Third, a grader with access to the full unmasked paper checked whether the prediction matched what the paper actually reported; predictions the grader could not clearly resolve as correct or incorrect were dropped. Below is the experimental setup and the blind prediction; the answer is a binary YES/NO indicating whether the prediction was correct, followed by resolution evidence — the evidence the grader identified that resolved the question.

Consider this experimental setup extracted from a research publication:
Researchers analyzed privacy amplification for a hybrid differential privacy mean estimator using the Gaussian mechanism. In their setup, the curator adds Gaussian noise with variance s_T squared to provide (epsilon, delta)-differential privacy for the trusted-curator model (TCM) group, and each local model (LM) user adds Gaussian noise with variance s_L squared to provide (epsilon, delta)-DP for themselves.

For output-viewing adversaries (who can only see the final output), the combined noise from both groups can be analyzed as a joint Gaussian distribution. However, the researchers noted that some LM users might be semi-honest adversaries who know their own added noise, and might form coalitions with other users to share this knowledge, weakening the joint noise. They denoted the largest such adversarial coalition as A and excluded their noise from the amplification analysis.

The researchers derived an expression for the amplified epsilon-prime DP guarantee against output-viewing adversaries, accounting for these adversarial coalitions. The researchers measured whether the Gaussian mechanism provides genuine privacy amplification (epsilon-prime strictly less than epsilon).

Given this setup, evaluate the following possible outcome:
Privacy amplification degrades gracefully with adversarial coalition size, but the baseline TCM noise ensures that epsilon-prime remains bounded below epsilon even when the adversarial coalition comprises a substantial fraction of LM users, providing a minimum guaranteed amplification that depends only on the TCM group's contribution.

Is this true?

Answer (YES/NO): NO